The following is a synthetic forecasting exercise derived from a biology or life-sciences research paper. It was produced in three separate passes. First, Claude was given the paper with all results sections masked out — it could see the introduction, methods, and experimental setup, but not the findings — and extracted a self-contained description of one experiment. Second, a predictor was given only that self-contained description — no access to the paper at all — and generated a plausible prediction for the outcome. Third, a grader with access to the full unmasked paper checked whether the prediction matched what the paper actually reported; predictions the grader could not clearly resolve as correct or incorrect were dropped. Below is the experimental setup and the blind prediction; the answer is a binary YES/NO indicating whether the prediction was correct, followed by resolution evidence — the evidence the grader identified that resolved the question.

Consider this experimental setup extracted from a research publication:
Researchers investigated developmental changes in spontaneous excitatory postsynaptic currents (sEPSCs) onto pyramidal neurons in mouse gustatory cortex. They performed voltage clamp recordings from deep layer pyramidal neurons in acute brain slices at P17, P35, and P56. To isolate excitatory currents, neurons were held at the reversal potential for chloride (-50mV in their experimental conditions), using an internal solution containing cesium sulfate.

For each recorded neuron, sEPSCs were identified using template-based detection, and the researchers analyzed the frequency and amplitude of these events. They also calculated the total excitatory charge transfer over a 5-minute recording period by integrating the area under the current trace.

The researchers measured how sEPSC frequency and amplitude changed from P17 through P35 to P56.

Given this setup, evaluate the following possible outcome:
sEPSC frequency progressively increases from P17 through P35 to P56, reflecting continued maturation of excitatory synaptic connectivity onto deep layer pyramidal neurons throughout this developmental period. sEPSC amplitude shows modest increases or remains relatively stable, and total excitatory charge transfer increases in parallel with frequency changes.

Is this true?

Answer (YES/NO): NO